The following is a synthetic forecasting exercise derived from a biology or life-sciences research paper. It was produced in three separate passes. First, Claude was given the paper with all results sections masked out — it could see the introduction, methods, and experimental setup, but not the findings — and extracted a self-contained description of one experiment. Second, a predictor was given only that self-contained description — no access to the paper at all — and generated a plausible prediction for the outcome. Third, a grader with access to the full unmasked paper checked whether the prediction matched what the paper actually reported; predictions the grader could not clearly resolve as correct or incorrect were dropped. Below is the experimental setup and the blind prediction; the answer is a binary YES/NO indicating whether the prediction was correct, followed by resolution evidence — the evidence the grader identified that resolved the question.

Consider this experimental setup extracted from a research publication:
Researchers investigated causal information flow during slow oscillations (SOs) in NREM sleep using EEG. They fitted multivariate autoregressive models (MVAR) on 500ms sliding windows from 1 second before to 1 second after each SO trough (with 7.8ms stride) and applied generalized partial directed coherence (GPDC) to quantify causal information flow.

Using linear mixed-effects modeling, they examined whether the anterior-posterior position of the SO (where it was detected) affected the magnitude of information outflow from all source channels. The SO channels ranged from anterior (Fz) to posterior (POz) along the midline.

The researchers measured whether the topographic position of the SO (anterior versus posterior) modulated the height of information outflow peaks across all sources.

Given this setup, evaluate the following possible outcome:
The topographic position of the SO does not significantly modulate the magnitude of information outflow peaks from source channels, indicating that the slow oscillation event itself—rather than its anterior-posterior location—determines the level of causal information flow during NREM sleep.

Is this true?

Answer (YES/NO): NO